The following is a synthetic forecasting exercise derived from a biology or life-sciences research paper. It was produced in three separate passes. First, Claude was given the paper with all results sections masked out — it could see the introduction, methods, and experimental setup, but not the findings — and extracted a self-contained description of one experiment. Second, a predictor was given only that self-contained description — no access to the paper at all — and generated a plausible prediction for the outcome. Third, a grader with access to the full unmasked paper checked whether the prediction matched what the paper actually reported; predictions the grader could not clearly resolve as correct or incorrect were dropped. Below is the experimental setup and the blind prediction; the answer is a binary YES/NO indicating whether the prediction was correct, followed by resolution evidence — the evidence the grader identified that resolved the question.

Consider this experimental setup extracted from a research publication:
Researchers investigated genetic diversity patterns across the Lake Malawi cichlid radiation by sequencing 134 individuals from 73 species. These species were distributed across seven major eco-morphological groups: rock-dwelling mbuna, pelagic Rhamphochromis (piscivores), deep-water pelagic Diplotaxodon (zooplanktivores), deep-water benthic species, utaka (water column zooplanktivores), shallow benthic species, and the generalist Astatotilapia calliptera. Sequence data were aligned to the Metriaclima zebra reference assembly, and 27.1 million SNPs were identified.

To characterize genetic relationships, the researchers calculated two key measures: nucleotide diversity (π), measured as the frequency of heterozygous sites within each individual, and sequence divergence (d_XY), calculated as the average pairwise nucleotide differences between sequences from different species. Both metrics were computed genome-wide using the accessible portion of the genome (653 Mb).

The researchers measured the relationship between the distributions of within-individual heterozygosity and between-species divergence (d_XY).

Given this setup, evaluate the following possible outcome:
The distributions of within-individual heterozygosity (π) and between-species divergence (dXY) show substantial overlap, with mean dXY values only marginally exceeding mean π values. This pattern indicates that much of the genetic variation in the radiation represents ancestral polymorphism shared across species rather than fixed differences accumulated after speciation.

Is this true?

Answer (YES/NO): YES